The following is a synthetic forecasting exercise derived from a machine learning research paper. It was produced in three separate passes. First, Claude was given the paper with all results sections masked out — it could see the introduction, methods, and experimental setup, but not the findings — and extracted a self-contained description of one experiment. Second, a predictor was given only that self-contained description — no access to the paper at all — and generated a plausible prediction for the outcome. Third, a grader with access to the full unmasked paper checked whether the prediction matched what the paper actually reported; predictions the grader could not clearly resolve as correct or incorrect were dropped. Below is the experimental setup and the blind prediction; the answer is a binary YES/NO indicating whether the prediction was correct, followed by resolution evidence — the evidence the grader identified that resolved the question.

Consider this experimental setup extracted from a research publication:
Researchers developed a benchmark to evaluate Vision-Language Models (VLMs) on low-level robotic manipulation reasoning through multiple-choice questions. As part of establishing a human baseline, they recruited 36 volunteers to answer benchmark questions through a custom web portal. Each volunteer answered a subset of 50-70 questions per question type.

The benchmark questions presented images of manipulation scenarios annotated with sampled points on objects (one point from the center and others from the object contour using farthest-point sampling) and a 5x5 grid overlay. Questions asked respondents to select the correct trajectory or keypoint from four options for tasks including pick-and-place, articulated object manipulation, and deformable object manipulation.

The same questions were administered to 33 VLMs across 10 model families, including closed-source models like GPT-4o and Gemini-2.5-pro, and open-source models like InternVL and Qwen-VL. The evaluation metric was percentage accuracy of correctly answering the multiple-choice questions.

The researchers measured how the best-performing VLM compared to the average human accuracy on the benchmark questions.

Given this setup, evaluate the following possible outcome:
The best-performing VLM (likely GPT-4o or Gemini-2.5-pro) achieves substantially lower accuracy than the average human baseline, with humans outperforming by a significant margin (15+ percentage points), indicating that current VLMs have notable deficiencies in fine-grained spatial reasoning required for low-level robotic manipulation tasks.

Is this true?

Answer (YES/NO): NO